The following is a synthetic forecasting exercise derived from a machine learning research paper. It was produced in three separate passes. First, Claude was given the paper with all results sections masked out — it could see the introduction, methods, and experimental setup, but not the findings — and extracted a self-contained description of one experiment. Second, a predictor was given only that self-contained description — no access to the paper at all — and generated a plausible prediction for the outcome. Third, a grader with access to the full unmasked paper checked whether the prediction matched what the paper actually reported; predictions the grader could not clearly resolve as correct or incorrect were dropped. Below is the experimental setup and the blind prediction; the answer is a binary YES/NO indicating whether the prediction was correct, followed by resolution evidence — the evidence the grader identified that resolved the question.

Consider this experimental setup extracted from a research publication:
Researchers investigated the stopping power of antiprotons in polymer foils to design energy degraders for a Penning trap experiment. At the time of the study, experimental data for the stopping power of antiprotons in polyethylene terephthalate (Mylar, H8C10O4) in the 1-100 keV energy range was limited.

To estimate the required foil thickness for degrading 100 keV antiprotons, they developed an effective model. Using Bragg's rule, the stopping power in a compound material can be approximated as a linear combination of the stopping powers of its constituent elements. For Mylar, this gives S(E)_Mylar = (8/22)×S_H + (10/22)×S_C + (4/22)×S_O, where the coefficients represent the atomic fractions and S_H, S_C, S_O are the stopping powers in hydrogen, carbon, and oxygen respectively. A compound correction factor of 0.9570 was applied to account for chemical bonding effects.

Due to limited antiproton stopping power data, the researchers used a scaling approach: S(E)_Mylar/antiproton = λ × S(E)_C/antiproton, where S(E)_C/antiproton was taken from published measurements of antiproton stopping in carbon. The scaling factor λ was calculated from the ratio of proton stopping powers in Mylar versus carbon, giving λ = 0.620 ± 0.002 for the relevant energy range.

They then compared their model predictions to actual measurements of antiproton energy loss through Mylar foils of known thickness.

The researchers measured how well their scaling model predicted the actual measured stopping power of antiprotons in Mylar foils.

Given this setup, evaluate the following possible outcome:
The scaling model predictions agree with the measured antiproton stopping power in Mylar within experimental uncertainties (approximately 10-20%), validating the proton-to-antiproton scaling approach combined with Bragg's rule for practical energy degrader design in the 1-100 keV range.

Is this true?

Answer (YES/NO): YES